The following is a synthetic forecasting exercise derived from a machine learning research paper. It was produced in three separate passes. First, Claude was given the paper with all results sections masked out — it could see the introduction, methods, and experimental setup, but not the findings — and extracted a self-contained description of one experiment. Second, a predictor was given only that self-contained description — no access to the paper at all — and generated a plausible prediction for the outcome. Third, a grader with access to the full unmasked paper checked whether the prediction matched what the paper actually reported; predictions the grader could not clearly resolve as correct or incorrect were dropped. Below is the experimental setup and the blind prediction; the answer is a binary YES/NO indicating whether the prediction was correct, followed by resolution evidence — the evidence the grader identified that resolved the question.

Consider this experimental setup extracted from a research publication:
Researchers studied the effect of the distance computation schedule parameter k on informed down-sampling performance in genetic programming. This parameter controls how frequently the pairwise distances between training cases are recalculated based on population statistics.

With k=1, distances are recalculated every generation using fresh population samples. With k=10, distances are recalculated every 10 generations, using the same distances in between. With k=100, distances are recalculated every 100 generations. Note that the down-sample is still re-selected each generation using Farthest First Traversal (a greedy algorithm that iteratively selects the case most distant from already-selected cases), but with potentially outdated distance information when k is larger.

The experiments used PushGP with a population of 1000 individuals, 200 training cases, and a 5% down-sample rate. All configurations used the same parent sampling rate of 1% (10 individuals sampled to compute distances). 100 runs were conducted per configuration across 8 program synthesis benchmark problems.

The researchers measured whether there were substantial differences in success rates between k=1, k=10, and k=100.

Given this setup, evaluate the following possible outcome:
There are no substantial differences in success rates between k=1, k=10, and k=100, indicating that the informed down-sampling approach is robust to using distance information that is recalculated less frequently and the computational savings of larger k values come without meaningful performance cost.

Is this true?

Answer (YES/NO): YES